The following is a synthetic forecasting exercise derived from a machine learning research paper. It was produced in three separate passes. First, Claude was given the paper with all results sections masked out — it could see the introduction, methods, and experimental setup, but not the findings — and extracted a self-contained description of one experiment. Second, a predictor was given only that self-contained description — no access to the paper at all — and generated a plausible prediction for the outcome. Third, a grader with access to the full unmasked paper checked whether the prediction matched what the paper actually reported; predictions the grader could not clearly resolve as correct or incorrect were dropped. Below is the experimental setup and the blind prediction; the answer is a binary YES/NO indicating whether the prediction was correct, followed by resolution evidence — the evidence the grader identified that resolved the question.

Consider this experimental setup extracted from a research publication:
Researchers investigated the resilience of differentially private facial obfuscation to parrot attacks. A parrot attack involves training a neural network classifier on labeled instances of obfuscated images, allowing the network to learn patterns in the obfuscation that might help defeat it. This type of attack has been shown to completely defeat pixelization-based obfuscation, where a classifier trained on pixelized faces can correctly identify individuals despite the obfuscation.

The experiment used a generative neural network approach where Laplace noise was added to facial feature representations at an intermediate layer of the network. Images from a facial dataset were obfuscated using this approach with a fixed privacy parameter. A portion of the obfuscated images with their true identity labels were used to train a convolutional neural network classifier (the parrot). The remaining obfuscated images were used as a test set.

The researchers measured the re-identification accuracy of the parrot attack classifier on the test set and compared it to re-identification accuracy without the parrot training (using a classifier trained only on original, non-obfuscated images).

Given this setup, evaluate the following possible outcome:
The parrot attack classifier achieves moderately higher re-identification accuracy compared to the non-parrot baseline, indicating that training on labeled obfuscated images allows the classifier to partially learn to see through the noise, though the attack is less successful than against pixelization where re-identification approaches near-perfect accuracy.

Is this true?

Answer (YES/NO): NO